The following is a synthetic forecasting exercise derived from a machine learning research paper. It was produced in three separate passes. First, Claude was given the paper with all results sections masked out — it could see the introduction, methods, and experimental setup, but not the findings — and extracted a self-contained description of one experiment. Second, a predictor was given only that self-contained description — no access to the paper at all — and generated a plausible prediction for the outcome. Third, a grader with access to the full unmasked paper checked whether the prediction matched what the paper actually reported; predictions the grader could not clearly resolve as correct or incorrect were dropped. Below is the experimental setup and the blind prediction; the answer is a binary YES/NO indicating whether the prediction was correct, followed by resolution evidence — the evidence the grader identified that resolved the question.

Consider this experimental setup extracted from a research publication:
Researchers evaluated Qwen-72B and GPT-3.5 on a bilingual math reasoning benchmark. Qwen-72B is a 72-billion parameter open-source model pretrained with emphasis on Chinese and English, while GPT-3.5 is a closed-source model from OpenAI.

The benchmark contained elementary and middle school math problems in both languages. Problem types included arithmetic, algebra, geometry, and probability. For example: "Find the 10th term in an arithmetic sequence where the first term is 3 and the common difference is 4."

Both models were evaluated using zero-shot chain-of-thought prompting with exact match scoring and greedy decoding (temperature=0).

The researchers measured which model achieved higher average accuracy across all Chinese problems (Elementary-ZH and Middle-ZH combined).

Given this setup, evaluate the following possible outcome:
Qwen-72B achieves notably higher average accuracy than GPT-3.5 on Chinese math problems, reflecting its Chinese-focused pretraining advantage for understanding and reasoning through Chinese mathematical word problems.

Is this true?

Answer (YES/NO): YES